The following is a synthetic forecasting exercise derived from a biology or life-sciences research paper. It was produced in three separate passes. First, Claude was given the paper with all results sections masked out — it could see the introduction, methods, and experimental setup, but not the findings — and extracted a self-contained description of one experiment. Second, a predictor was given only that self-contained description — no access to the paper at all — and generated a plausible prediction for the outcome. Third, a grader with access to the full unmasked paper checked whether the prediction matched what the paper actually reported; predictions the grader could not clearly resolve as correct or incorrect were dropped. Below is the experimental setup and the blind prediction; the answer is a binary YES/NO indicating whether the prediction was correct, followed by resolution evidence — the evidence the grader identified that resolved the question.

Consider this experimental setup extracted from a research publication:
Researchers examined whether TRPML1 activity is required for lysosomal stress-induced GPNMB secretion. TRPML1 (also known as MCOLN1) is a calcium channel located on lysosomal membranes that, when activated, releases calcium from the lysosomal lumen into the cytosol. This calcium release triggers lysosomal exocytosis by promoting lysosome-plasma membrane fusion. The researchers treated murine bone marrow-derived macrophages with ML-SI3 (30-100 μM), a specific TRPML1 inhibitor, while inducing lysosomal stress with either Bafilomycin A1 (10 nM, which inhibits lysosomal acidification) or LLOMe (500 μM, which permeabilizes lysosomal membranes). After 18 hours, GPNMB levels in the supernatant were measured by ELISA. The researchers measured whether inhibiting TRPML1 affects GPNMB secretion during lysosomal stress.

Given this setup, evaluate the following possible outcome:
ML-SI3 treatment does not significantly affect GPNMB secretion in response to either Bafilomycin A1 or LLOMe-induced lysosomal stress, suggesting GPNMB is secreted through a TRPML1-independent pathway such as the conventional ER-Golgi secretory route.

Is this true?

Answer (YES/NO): NO